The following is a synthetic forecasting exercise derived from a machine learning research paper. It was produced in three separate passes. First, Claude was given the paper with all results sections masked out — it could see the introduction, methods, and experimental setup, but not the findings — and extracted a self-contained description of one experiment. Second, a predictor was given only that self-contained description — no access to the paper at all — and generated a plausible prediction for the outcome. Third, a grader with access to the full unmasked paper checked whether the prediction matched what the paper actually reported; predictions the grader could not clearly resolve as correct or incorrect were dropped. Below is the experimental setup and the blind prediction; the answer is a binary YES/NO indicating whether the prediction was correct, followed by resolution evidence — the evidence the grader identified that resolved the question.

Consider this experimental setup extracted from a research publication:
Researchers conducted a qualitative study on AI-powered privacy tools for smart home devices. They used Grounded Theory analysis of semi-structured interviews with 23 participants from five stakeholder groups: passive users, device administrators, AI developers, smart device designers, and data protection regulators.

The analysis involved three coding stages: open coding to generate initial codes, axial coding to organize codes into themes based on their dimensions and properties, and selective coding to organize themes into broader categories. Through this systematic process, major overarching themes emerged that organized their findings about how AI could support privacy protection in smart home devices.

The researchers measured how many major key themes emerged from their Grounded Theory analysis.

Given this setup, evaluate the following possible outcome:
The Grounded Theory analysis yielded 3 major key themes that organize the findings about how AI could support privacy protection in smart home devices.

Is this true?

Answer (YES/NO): NO